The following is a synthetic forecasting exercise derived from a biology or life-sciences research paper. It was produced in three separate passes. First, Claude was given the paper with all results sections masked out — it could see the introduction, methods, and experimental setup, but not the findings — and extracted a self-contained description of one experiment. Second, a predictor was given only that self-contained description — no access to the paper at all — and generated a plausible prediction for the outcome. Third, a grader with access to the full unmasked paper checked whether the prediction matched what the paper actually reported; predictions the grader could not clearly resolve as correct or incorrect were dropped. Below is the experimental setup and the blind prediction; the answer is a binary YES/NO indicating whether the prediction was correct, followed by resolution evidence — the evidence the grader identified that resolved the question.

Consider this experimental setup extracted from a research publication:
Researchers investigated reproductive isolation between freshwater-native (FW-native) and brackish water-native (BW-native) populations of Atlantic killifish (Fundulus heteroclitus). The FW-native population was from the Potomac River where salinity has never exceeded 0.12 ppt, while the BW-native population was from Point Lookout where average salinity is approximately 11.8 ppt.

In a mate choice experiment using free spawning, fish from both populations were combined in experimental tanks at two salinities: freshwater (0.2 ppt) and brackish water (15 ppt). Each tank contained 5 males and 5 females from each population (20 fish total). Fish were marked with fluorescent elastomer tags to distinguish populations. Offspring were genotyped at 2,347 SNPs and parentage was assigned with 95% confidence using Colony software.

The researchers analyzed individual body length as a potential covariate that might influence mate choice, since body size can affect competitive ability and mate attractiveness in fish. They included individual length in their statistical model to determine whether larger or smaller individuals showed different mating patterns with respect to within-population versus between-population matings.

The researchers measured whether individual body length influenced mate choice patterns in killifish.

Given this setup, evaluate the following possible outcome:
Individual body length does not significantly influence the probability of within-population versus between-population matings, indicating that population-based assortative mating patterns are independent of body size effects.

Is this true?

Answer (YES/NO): YES